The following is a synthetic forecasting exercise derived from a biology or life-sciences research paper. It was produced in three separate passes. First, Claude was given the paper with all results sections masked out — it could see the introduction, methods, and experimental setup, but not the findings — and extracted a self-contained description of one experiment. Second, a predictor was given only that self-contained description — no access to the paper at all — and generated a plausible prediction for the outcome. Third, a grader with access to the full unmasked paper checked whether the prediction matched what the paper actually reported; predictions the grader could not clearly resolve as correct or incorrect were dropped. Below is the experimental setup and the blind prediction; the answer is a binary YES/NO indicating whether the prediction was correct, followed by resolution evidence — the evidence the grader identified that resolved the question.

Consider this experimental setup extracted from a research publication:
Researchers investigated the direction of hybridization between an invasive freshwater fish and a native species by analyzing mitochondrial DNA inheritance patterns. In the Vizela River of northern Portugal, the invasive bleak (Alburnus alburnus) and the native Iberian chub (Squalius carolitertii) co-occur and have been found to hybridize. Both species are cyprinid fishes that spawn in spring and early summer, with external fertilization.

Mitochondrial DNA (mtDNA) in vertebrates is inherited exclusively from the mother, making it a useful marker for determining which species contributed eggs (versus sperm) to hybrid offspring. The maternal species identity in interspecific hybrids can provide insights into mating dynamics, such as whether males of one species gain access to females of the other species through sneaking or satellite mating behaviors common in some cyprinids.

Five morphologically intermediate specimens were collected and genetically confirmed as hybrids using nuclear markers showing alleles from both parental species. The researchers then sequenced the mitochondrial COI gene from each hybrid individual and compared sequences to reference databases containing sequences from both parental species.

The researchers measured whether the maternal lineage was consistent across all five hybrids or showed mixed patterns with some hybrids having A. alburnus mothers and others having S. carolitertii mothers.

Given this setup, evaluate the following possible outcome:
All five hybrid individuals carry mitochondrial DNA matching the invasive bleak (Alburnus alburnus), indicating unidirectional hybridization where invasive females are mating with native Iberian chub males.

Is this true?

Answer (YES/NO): NO